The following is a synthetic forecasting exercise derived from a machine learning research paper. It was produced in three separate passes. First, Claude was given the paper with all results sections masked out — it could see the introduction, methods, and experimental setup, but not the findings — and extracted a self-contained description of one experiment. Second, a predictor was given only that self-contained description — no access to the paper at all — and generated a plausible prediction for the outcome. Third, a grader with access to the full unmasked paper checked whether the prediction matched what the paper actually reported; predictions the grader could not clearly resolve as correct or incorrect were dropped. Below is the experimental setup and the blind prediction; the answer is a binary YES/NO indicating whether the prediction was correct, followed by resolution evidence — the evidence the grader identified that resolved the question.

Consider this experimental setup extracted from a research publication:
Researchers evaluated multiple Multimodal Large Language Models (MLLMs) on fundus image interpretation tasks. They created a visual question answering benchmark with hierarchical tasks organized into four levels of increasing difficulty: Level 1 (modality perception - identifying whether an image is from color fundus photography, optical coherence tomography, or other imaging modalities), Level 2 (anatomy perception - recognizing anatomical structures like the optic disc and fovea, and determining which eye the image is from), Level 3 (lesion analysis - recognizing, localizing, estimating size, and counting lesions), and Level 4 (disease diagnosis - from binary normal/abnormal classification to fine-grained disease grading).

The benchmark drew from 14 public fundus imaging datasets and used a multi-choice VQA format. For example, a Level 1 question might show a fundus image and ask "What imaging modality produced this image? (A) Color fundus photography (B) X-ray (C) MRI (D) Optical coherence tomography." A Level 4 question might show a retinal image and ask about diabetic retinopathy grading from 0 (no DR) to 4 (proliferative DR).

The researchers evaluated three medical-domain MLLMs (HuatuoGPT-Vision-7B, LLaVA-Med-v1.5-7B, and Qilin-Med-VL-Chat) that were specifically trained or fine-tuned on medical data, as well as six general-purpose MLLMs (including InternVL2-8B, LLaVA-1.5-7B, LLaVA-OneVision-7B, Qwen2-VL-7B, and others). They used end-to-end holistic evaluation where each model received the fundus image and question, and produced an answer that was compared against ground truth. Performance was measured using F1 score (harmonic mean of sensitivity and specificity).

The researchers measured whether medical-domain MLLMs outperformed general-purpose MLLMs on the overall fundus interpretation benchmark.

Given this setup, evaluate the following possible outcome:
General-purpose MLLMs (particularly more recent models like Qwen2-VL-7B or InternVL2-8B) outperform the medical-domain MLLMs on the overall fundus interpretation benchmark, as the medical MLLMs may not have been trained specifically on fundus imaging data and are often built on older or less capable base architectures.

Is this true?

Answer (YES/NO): NO